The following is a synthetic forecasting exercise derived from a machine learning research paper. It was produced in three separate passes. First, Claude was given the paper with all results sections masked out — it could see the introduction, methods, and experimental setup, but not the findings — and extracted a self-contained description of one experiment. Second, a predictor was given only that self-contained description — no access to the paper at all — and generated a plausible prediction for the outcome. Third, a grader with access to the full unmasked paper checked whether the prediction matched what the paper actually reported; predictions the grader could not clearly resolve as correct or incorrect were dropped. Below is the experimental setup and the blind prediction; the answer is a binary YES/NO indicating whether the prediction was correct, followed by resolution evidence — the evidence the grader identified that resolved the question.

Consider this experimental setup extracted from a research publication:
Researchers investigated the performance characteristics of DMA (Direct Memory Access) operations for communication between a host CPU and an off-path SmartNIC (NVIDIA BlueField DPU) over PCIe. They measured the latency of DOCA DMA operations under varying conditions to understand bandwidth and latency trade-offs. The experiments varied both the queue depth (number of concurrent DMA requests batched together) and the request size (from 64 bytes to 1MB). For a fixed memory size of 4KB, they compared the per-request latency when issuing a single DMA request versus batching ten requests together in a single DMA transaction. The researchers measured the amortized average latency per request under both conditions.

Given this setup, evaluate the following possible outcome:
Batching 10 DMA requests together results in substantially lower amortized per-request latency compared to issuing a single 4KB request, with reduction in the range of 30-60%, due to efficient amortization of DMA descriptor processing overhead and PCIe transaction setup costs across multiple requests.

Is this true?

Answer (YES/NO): NO